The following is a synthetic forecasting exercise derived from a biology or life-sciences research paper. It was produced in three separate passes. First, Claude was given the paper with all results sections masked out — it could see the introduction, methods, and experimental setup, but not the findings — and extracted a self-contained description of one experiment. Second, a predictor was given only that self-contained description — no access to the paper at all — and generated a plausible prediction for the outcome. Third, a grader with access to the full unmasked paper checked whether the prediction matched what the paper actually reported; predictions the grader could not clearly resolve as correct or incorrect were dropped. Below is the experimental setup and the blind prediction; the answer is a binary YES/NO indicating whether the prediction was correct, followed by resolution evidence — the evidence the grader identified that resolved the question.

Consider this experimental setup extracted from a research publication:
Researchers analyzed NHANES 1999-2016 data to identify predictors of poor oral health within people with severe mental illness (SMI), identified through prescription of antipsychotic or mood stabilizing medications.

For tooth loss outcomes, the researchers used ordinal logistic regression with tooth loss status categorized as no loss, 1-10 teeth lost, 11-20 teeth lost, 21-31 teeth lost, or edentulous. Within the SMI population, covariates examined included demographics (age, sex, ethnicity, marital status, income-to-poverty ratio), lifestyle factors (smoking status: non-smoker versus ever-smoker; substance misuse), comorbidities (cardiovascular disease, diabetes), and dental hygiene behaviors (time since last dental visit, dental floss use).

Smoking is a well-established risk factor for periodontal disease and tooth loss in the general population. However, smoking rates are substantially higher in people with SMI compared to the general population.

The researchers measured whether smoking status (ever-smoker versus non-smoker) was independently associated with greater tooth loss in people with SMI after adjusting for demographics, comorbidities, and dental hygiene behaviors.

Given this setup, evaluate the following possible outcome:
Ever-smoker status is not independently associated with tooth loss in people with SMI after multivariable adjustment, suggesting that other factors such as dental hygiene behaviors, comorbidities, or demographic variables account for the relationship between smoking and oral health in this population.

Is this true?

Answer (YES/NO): NO